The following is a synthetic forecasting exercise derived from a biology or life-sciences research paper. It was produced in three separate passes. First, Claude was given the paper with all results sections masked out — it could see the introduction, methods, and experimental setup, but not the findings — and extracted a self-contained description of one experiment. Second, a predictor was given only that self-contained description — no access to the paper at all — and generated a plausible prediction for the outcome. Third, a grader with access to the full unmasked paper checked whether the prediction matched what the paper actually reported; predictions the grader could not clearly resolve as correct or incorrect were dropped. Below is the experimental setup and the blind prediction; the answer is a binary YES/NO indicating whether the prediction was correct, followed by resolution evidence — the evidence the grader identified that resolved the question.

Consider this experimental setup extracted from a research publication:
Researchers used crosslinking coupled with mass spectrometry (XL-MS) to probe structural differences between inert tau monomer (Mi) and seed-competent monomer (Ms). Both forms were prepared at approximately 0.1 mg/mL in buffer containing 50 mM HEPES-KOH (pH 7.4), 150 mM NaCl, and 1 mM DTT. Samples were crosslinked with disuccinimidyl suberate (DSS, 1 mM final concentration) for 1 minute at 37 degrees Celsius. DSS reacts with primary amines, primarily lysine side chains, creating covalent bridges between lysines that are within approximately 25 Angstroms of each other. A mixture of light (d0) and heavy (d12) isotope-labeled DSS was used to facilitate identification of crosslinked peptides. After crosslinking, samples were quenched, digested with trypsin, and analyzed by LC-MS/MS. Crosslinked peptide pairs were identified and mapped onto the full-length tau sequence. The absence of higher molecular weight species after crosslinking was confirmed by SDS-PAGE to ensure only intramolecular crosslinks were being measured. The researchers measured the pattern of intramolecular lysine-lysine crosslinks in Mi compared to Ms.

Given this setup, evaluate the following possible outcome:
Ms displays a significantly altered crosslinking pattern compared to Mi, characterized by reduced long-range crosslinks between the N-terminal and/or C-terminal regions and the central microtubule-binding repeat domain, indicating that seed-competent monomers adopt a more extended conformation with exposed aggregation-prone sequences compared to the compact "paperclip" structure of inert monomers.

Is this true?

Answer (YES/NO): NO